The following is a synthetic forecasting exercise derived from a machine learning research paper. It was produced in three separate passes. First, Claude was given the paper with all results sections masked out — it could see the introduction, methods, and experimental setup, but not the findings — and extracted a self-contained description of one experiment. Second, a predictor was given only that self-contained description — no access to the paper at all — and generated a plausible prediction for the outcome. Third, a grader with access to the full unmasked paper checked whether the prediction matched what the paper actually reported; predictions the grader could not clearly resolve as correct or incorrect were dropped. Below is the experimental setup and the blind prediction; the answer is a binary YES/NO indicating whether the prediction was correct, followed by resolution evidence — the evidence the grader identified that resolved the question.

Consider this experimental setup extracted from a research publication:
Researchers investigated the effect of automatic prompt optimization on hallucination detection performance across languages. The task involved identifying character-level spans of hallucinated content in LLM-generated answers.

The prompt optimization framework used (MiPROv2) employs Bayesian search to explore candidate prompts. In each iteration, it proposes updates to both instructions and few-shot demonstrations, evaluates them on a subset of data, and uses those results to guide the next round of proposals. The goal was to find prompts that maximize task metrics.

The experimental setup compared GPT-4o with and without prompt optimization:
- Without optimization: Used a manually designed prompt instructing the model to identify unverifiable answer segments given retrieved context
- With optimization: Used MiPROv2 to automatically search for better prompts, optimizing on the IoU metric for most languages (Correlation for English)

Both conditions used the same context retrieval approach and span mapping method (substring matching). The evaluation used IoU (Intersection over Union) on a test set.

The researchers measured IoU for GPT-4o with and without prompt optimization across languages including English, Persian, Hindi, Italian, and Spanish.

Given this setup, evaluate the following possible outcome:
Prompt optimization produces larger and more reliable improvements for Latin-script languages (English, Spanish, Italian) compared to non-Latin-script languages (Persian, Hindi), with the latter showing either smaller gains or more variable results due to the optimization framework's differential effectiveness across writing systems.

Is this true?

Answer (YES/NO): NO